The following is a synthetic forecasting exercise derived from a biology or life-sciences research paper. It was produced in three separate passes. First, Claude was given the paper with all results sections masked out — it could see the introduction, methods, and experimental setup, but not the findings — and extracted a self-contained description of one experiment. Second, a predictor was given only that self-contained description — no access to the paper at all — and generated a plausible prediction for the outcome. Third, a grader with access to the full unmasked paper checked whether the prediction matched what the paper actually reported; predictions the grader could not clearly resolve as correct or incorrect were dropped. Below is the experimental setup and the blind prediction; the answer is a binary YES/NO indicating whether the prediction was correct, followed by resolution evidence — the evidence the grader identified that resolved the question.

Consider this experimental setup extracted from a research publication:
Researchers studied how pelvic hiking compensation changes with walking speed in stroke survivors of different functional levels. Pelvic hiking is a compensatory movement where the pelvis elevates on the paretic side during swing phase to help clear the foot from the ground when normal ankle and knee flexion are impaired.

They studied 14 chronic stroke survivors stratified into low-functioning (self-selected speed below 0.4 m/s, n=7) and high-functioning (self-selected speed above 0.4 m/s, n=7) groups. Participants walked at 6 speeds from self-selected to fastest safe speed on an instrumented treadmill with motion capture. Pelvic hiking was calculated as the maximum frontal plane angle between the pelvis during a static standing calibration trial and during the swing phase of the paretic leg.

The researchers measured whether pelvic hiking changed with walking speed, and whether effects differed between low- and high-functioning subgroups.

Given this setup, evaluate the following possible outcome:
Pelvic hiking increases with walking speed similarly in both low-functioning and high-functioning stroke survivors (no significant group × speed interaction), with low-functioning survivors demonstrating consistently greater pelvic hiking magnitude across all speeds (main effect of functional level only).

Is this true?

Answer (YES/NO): NO